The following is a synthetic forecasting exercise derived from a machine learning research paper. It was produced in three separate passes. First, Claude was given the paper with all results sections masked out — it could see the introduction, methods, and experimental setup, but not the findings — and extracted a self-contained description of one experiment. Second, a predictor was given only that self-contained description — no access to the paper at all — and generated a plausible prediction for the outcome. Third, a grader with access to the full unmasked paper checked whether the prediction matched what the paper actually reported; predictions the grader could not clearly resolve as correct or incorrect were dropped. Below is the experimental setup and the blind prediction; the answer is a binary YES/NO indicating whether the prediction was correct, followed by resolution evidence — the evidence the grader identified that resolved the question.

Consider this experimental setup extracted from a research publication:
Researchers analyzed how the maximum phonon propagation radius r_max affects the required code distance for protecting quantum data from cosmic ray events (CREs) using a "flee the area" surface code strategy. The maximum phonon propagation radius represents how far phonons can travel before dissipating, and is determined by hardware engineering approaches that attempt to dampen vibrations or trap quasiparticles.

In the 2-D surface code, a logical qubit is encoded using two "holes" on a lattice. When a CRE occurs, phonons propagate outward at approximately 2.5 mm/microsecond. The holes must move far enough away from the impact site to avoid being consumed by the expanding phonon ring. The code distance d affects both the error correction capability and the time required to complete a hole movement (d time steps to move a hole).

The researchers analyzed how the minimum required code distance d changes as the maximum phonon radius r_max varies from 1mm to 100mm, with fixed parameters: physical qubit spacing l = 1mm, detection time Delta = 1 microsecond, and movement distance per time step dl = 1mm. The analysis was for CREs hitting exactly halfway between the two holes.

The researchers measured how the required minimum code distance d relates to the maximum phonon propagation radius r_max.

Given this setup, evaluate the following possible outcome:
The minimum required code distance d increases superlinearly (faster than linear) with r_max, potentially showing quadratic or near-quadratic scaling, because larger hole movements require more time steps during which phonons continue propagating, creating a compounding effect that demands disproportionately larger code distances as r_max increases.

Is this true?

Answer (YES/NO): NO